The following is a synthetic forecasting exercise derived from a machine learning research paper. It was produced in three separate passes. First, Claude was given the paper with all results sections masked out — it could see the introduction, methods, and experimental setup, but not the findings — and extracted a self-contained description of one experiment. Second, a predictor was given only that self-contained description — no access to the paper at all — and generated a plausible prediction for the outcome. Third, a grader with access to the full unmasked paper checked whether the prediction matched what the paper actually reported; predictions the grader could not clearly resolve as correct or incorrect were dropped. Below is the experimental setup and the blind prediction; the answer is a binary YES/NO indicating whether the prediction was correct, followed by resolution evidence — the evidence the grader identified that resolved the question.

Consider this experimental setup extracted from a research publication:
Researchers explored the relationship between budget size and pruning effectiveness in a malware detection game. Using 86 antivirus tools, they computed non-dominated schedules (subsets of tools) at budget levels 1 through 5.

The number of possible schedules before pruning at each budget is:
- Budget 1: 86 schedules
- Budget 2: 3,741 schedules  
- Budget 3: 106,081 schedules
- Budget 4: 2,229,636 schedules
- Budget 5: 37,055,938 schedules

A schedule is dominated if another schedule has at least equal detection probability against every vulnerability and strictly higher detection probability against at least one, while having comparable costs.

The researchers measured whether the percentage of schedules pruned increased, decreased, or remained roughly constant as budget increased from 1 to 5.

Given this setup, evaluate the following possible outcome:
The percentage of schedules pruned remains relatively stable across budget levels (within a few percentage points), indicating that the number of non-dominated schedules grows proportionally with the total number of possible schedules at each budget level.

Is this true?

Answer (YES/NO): NO